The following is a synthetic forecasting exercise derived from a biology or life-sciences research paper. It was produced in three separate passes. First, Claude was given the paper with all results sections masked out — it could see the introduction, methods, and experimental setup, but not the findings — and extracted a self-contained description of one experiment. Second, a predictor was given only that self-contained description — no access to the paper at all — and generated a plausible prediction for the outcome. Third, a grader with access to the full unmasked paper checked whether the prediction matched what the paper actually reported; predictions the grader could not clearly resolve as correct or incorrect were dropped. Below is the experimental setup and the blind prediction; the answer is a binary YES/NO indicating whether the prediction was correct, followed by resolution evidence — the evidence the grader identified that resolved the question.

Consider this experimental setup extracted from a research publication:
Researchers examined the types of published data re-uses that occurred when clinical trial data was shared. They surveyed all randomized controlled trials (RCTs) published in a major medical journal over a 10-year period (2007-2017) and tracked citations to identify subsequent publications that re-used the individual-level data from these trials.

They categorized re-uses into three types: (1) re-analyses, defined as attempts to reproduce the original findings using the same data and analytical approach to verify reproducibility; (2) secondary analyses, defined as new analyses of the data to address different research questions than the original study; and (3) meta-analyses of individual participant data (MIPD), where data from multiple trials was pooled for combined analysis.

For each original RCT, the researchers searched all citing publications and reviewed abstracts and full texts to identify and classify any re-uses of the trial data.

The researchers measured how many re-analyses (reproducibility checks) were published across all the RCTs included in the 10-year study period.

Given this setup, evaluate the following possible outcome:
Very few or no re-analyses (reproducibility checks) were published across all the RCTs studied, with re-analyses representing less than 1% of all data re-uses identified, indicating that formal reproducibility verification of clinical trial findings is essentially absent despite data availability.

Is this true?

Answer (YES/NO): YES